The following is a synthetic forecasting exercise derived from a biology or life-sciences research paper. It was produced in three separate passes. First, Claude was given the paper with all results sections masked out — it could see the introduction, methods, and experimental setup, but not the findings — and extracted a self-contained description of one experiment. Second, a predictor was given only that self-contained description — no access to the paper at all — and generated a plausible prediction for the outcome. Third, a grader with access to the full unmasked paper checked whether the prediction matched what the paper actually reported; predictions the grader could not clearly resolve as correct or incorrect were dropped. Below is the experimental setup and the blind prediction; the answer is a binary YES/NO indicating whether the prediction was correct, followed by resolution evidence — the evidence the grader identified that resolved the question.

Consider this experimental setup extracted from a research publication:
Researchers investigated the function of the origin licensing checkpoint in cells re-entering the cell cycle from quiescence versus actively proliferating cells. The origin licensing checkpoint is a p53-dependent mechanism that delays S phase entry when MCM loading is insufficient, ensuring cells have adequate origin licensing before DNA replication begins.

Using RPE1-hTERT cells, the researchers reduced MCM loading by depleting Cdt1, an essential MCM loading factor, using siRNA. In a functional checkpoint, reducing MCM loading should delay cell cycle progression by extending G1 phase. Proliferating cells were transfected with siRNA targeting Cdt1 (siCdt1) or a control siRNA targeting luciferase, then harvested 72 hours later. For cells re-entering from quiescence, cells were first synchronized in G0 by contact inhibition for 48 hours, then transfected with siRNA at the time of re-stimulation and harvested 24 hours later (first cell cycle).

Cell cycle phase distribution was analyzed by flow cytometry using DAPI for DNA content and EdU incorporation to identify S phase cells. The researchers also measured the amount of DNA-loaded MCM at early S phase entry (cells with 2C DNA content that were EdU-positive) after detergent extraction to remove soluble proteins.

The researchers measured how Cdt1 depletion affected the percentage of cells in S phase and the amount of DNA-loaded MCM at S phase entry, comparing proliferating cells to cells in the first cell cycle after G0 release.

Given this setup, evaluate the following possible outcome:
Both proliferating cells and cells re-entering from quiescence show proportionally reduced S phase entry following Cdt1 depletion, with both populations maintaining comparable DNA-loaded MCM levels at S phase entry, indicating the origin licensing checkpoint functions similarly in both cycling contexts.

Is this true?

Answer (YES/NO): NO